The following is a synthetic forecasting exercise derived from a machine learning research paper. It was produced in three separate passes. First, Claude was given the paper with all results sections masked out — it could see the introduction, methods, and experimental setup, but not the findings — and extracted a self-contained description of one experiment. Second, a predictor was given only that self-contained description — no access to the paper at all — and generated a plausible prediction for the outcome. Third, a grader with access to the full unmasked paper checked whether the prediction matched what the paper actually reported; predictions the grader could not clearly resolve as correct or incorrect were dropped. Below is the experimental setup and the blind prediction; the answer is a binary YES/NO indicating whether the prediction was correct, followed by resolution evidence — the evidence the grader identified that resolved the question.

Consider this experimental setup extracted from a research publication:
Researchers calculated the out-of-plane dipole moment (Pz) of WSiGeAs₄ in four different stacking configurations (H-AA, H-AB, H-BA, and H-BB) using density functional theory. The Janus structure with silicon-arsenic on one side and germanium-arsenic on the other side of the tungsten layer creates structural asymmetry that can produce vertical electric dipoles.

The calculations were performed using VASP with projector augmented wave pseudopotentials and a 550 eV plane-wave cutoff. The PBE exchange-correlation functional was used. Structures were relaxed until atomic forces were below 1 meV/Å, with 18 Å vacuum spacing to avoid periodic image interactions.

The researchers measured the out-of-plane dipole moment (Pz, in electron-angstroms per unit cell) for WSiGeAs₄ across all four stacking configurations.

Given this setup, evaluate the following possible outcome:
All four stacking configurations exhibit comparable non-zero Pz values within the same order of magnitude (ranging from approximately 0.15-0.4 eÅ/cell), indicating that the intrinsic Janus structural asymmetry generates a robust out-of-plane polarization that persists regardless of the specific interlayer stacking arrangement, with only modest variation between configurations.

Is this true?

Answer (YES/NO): NO